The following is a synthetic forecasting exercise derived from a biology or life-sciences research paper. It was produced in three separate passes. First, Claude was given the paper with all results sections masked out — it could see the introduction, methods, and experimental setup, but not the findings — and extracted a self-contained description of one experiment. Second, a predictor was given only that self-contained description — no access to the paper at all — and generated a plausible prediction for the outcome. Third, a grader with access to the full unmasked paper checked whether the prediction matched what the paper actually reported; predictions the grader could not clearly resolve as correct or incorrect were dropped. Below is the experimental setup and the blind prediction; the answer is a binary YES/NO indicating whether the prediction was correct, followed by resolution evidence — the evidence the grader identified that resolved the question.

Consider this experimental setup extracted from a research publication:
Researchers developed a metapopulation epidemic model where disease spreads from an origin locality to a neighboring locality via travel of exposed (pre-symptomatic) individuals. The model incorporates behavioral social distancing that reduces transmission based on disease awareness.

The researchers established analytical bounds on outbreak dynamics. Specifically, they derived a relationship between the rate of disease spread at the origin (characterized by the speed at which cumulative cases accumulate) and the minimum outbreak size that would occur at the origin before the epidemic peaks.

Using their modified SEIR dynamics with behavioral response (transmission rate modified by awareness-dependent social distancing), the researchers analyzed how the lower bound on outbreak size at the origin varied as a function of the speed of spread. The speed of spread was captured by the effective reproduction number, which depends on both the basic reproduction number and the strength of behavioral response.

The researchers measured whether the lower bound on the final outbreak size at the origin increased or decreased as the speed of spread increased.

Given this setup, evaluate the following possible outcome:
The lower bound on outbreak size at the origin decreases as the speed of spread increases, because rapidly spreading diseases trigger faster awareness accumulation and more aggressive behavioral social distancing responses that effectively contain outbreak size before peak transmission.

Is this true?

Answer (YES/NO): NO